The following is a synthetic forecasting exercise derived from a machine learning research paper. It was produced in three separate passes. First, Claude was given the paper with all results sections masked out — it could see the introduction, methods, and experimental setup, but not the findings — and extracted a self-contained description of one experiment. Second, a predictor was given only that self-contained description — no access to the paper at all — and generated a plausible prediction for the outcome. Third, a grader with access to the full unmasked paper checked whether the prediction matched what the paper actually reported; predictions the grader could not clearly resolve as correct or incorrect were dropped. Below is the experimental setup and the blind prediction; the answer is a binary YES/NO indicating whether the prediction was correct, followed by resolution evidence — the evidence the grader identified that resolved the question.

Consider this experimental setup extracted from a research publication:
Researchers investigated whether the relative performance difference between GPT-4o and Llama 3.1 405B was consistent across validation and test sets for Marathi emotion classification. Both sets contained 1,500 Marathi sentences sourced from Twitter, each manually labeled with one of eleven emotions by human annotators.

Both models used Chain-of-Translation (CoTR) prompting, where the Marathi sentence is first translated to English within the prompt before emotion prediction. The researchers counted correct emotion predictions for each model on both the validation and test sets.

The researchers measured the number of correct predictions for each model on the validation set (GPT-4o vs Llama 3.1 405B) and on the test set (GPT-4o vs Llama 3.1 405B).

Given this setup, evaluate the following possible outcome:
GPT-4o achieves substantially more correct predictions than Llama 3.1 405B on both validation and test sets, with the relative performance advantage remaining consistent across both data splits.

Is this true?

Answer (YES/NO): YES